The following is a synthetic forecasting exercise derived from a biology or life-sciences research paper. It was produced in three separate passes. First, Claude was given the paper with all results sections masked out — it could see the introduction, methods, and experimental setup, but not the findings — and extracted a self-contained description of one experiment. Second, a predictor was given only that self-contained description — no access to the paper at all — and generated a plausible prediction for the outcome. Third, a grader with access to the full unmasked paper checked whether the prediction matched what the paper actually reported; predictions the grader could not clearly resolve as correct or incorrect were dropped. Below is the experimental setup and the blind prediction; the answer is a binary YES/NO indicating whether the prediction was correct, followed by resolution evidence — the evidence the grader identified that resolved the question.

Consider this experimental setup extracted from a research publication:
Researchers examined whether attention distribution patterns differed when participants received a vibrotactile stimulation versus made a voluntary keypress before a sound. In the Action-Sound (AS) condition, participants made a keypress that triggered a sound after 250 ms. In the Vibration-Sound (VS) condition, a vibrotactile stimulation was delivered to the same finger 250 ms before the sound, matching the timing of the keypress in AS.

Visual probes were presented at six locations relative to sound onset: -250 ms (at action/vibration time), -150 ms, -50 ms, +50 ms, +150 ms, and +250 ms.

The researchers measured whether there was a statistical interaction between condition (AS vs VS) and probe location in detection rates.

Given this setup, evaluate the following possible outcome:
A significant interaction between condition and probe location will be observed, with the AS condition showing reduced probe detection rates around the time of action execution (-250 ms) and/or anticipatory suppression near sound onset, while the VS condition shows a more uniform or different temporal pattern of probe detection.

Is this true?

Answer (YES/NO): NO